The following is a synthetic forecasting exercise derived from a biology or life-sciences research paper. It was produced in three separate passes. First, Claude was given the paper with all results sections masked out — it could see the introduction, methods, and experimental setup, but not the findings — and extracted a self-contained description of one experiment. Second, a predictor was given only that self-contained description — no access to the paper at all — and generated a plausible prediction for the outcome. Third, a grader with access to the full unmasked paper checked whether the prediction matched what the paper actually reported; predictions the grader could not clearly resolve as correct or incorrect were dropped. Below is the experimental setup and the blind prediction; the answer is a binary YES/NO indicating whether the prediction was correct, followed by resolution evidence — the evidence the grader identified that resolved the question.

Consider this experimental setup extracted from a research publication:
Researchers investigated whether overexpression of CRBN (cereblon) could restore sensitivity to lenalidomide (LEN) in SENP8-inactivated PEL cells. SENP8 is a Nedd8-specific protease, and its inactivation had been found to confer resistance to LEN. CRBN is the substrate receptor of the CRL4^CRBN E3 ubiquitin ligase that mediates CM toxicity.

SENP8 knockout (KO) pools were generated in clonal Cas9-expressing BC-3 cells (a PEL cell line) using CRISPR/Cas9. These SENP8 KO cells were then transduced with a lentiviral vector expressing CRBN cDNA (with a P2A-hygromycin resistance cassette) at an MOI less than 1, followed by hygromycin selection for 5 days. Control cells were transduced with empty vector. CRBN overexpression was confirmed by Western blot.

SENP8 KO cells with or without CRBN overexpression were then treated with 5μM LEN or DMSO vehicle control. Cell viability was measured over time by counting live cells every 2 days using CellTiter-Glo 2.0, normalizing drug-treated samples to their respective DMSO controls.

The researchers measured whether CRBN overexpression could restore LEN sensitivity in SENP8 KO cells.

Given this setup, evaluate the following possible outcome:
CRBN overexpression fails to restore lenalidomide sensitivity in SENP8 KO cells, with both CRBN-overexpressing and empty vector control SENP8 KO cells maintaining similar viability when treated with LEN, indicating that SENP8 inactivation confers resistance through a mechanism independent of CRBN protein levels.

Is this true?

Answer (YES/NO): NO